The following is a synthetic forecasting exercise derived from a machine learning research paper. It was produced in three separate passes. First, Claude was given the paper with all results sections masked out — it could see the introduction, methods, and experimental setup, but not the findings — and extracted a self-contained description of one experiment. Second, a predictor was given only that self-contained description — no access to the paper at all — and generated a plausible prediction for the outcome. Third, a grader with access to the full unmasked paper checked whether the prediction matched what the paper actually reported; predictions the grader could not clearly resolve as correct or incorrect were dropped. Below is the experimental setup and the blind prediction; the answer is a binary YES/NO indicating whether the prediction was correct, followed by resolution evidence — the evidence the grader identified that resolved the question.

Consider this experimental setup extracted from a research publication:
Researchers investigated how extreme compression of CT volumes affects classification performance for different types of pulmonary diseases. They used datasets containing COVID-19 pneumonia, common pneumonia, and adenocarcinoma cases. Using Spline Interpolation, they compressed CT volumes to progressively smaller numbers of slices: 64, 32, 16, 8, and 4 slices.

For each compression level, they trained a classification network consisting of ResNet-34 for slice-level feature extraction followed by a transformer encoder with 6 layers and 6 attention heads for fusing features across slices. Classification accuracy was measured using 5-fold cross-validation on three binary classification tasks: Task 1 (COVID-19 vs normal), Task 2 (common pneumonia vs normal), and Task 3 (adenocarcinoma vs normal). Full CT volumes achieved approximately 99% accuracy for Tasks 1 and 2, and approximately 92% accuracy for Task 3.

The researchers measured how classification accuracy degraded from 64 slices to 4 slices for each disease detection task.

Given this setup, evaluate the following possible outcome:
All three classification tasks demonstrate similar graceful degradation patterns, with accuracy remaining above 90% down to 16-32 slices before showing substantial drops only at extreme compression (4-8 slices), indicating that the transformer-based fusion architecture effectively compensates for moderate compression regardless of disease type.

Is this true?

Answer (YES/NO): NO